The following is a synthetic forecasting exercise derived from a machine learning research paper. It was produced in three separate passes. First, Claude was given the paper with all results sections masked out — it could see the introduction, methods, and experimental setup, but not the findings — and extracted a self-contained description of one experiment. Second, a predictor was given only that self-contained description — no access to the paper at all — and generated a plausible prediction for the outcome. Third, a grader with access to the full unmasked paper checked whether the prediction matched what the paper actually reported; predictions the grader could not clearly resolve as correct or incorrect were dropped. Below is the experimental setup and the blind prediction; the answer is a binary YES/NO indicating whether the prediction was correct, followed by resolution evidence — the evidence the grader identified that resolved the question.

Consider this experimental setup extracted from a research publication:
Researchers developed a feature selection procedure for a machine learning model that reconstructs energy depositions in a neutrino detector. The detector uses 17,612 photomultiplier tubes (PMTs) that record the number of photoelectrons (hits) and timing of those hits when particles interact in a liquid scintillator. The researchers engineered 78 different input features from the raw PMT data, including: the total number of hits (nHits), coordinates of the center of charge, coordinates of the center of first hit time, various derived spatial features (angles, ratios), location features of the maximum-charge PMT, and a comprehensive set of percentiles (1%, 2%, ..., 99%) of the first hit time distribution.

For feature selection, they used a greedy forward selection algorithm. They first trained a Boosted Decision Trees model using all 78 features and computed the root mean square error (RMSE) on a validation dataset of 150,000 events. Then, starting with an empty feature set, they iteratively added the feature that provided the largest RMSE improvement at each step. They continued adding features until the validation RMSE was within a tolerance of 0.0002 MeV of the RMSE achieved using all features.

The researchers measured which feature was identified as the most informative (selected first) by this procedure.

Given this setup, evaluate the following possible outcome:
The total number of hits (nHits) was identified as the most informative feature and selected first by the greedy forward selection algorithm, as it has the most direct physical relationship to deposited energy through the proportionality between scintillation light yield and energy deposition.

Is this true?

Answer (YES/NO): YES